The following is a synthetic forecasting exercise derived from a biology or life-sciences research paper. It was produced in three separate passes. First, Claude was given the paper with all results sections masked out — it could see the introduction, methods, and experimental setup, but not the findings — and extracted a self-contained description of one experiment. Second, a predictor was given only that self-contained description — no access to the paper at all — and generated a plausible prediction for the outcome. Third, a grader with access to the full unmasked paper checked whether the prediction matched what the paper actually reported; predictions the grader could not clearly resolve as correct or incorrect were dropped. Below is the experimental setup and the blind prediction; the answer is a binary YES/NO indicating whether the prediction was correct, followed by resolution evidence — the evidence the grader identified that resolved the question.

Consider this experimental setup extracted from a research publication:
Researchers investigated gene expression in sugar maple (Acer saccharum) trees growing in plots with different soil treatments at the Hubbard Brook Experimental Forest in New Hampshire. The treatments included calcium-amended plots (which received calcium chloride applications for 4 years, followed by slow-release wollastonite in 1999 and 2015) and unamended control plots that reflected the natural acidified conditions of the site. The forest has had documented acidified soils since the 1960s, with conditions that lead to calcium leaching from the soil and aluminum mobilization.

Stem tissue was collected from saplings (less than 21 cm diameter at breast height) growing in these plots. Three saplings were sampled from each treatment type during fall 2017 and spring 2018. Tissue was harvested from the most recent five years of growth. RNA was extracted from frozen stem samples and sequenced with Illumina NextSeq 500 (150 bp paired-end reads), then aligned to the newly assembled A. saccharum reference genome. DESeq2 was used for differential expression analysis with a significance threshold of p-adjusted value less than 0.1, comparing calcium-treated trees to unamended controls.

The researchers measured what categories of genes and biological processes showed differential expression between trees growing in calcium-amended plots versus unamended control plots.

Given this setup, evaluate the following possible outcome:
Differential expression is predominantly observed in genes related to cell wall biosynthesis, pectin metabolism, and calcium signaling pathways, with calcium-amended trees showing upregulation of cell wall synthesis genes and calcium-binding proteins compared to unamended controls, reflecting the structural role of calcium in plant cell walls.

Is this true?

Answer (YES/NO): NO